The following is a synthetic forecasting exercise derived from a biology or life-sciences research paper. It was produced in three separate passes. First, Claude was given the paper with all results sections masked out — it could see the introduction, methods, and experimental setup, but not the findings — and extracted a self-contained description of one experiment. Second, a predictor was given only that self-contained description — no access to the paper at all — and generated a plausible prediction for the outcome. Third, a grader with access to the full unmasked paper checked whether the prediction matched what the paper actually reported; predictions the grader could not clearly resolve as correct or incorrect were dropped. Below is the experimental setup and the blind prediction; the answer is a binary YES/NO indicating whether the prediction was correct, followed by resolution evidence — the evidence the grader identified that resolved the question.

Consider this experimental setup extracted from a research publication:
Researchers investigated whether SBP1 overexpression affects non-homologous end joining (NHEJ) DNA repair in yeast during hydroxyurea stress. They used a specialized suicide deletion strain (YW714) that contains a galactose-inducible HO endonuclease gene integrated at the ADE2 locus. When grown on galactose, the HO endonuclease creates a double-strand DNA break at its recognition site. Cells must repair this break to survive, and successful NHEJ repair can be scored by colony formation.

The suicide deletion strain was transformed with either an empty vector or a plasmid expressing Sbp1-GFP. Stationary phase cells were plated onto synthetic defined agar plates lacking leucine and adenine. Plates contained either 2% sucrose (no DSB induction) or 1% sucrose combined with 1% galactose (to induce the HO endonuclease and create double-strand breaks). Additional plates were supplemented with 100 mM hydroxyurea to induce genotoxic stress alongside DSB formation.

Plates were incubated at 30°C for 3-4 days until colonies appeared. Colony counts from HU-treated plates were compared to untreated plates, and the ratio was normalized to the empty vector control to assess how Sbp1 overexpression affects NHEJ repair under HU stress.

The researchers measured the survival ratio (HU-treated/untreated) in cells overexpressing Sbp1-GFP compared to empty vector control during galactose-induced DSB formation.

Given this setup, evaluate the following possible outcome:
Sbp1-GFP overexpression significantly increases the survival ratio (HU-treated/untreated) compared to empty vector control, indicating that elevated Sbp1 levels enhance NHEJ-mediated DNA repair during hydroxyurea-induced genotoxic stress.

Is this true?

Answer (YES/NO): YES